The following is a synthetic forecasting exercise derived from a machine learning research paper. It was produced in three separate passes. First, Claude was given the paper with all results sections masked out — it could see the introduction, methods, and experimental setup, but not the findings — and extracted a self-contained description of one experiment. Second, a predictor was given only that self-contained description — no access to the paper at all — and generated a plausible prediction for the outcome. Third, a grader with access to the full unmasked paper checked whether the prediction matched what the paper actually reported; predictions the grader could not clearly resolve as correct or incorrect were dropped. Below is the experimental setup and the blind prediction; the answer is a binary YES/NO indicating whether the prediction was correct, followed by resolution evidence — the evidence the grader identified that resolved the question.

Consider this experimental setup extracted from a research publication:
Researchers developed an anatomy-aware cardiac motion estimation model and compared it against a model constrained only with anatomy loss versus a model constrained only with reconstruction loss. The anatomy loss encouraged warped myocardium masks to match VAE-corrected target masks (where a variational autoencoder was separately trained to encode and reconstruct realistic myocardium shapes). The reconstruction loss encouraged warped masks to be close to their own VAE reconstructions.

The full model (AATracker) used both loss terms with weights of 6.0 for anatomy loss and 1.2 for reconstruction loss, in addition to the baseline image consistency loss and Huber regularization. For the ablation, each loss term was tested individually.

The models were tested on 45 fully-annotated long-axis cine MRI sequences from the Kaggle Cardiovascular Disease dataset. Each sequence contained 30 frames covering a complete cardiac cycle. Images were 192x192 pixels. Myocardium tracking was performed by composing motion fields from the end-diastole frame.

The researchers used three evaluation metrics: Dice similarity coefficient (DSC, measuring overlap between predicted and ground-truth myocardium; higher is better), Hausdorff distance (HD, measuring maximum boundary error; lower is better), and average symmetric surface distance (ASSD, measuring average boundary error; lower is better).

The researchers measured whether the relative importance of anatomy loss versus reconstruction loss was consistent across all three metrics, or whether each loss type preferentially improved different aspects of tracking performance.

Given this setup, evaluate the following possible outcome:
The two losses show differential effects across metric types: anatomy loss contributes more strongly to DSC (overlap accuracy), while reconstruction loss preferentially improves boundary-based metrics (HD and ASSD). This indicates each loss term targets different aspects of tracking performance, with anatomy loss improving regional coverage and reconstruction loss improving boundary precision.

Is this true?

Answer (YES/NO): NO